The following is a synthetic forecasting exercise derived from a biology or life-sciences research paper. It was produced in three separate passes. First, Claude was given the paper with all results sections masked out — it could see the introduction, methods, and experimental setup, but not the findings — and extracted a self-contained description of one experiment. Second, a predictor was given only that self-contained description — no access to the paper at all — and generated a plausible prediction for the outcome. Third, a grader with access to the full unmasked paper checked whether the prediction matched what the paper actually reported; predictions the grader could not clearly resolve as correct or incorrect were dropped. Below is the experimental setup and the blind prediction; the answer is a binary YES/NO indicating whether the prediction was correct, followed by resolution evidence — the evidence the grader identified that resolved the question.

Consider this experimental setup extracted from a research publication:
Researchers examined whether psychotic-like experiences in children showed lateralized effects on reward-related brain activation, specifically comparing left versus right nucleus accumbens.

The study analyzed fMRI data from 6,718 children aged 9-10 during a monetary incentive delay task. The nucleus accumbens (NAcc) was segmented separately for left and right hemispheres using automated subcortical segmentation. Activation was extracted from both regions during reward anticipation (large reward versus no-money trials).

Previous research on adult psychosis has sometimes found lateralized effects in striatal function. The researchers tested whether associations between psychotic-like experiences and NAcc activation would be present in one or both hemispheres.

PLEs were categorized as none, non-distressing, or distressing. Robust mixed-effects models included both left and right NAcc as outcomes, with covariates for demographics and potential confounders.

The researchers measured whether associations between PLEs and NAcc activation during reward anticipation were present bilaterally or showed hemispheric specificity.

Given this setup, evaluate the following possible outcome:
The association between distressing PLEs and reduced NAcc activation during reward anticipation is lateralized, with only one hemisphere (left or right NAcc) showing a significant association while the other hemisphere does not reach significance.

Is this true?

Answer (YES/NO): NO